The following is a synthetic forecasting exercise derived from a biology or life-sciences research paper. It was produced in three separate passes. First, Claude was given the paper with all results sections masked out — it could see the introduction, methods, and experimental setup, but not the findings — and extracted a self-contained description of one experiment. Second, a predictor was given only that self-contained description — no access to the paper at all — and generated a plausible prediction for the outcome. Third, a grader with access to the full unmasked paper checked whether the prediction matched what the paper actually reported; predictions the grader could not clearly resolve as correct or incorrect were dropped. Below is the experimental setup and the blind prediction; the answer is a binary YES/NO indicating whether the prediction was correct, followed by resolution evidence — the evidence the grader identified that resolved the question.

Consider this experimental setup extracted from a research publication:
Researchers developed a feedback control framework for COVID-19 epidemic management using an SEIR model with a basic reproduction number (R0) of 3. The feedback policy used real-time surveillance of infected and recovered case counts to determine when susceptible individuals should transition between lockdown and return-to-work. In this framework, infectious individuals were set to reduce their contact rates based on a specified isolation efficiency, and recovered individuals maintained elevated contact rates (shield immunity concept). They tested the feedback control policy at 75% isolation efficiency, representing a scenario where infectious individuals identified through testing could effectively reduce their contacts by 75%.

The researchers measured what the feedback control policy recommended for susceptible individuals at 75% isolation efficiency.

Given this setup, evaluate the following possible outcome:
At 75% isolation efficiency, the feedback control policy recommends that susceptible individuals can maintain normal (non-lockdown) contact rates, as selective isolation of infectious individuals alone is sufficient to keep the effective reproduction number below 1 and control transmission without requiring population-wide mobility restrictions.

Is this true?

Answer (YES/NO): YES